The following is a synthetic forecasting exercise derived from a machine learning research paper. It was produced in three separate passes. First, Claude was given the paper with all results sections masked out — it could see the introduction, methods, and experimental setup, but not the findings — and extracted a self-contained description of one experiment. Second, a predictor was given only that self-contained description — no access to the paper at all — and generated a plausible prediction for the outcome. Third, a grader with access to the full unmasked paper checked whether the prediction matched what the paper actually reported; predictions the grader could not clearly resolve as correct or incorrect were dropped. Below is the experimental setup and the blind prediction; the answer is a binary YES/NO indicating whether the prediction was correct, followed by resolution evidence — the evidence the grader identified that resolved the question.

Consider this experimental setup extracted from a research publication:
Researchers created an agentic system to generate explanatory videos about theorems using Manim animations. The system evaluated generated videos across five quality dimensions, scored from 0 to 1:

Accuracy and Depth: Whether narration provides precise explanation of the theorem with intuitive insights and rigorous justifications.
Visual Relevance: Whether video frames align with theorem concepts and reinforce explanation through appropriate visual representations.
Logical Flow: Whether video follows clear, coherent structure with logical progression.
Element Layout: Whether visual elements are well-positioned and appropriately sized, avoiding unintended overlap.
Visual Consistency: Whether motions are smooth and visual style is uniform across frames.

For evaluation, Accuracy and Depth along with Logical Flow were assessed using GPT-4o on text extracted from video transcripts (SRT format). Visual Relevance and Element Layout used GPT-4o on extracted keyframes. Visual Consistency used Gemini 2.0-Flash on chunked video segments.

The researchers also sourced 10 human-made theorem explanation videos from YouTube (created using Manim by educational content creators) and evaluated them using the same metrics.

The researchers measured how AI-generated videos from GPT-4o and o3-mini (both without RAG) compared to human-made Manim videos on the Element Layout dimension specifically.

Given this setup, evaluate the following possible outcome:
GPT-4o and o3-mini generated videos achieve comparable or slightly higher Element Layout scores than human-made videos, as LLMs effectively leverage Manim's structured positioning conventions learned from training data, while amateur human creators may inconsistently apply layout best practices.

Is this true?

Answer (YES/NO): NO